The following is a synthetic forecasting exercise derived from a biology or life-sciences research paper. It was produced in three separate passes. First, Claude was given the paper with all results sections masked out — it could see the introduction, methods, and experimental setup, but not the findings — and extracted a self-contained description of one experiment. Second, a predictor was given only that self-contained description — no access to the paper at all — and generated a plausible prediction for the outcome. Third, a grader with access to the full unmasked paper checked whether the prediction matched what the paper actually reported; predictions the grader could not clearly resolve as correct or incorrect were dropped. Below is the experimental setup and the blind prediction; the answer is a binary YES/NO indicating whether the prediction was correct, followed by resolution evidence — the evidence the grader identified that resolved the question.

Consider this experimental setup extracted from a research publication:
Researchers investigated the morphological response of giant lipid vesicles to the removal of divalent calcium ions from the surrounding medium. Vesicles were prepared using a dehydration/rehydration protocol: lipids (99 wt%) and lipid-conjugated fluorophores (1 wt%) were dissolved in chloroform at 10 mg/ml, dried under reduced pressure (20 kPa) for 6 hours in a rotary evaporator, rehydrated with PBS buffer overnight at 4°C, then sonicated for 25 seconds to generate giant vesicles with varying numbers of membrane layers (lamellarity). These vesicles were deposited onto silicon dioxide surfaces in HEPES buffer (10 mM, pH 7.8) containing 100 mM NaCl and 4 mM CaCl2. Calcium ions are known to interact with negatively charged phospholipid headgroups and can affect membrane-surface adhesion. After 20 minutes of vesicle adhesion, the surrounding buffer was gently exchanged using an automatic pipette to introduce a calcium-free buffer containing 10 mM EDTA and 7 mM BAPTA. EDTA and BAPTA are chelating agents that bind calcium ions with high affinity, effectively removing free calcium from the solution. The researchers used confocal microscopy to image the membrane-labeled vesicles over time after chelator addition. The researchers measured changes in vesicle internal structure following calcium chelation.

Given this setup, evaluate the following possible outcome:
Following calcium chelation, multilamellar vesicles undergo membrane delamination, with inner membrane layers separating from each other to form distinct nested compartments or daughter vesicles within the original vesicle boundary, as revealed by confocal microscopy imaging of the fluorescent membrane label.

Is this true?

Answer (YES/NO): NO